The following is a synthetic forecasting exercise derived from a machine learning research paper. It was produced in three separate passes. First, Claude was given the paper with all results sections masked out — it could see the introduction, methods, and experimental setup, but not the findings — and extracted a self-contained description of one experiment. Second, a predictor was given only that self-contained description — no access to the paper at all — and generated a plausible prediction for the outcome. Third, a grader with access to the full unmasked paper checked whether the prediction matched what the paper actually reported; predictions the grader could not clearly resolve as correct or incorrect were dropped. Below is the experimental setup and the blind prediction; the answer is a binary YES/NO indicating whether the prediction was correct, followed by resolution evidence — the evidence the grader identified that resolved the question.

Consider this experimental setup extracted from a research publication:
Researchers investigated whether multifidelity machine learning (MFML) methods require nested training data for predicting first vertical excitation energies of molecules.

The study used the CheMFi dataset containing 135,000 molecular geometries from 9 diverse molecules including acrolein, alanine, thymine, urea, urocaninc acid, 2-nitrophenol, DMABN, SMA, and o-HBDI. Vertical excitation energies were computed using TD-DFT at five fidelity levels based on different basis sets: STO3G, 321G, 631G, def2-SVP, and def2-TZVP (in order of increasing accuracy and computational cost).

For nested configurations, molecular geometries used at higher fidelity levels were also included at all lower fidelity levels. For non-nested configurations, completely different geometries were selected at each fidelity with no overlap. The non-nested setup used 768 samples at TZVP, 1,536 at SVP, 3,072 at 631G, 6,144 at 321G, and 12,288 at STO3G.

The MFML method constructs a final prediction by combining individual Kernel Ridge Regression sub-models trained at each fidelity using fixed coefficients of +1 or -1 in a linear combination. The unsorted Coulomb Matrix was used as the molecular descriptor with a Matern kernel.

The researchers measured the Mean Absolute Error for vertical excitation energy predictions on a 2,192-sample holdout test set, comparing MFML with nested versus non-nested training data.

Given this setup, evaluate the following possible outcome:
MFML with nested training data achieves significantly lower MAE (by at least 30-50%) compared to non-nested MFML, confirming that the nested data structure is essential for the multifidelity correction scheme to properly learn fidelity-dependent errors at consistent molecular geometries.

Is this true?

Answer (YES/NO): YES